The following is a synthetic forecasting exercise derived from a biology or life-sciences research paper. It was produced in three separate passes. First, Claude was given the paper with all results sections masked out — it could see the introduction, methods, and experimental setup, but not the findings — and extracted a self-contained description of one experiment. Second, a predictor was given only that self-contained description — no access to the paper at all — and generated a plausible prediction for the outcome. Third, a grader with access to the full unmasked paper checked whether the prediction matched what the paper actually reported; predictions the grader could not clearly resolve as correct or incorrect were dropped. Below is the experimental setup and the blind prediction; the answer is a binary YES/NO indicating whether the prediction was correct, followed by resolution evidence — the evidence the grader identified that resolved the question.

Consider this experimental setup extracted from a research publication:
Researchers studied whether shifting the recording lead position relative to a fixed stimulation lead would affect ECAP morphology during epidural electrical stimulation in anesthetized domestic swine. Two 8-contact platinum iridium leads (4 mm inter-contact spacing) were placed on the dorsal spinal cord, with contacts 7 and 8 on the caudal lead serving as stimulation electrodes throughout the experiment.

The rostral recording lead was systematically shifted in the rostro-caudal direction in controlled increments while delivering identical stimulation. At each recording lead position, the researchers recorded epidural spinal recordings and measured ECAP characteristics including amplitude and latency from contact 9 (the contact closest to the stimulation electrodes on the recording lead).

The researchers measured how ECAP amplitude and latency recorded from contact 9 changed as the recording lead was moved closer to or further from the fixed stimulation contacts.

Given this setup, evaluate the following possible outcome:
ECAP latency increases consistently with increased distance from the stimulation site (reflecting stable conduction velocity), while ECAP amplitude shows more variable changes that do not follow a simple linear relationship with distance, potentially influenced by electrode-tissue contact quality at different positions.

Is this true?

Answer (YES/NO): YES